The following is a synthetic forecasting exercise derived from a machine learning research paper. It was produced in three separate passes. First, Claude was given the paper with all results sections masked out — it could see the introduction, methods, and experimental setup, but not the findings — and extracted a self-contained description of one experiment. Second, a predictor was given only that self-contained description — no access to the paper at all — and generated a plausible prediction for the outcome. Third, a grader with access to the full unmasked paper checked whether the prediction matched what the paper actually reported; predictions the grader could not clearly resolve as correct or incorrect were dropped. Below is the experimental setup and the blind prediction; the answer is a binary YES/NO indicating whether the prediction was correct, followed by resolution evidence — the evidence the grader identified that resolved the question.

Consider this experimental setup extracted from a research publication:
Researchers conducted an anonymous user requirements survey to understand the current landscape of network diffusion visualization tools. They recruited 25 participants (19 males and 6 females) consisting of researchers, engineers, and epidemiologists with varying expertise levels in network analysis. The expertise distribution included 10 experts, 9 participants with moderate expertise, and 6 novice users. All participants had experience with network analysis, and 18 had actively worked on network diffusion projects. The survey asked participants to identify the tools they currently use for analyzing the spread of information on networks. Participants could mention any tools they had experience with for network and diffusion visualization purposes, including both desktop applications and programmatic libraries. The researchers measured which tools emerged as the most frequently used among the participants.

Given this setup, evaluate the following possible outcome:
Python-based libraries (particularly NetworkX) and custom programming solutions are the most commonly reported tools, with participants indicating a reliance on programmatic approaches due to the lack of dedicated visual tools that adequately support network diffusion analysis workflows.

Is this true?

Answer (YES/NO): NO